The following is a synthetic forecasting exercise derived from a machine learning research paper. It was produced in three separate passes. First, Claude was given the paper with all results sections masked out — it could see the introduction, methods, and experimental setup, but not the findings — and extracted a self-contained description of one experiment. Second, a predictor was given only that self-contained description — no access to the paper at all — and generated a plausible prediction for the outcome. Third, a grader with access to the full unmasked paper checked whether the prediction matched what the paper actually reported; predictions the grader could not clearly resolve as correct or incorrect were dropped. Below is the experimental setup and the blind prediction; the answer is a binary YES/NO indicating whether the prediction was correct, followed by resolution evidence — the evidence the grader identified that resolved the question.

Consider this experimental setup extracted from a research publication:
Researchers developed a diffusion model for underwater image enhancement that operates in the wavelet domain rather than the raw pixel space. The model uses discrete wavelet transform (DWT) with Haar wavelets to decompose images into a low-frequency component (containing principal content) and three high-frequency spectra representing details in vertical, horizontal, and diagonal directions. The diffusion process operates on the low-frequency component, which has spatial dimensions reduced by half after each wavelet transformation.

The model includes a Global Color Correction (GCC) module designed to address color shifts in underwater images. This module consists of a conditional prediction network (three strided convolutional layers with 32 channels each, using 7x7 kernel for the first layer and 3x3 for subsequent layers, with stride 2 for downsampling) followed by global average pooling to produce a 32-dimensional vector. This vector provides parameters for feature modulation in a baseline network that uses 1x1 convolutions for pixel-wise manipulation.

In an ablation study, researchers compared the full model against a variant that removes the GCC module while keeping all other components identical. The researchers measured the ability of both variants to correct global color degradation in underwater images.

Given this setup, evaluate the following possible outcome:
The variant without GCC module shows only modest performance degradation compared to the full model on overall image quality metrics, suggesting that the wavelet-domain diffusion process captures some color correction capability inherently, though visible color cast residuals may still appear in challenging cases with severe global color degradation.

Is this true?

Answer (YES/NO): NO